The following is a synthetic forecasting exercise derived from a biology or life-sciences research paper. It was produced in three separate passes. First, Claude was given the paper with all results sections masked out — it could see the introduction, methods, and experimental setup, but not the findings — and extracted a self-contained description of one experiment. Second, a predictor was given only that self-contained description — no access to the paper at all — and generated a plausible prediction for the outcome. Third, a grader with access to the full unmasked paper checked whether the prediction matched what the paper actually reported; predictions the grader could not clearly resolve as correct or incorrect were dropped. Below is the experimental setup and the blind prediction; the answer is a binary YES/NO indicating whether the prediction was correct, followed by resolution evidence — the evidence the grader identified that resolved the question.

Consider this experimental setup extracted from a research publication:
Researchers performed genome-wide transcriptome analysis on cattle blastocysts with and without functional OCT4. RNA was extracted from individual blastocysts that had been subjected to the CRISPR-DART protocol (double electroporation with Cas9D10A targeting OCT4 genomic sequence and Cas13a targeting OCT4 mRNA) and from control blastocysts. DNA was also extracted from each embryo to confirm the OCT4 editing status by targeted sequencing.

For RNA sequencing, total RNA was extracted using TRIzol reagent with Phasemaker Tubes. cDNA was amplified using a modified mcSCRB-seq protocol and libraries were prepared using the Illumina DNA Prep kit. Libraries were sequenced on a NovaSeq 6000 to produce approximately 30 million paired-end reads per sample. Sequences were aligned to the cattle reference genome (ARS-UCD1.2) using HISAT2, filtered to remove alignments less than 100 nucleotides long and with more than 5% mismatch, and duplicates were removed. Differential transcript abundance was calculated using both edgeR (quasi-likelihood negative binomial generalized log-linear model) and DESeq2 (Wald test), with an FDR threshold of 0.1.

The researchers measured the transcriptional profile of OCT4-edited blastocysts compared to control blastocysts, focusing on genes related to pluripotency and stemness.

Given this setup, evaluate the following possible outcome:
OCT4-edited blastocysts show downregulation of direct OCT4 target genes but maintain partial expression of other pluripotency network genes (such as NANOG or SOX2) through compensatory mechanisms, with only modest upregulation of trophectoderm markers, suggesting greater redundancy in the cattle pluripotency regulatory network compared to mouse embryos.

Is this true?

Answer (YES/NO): NO